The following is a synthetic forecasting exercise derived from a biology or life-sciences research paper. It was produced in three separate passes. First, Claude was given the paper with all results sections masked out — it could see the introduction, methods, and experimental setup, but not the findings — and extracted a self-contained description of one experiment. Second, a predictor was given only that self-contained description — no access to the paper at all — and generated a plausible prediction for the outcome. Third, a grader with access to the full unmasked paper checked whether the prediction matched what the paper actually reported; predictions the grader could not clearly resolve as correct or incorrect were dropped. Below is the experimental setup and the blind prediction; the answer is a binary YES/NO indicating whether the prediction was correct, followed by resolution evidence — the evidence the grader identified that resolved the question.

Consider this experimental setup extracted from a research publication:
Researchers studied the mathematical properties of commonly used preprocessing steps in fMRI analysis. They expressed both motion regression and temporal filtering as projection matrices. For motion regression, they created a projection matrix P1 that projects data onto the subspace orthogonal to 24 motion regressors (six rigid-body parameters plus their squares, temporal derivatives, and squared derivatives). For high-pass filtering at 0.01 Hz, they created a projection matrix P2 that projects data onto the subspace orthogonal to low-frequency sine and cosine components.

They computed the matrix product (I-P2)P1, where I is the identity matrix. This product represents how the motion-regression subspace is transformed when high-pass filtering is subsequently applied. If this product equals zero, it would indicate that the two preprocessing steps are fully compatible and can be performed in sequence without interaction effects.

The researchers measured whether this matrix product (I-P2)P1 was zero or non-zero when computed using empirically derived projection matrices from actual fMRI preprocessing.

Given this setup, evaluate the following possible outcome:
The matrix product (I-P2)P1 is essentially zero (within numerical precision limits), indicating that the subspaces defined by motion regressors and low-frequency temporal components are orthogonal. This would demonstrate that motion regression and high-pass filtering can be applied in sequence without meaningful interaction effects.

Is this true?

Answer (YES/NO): NO